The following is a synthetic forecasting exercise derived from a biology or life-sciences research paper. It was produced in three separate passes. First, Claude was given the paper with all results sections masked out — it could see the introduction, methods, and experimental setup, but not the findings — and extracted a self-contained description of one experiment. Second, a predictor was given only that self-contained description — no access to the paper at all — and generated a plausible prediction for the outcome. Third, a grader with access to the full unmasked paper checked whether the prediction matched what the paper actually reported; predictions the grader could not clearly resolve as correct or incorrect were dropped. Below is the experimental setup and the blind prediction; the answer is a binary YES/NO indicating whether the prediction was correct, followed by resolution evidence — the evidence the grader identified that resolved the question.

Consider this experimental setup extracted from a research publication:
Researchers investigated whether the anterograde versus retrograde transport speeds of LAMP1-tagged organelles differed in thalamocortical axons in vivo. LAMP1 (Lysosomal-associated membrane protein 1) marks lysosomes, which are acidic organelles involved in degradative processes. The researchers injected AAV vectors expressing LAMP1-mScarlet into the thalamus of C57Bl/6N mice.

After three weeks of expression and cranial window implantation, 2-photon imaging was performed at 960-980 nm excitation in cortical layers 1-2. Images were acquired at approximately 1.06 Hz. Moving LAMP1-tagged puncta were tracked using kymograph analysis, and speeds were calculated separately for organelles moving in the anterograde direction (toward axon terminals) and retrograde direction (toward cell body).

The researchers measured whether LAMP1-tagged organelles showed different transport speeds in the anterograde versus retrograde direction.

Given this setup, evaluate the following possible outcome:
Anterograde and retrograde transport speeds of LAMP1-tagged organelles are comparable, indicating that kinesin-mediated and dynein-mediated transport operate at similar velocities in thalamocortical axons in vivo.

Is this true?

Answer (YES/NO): NO